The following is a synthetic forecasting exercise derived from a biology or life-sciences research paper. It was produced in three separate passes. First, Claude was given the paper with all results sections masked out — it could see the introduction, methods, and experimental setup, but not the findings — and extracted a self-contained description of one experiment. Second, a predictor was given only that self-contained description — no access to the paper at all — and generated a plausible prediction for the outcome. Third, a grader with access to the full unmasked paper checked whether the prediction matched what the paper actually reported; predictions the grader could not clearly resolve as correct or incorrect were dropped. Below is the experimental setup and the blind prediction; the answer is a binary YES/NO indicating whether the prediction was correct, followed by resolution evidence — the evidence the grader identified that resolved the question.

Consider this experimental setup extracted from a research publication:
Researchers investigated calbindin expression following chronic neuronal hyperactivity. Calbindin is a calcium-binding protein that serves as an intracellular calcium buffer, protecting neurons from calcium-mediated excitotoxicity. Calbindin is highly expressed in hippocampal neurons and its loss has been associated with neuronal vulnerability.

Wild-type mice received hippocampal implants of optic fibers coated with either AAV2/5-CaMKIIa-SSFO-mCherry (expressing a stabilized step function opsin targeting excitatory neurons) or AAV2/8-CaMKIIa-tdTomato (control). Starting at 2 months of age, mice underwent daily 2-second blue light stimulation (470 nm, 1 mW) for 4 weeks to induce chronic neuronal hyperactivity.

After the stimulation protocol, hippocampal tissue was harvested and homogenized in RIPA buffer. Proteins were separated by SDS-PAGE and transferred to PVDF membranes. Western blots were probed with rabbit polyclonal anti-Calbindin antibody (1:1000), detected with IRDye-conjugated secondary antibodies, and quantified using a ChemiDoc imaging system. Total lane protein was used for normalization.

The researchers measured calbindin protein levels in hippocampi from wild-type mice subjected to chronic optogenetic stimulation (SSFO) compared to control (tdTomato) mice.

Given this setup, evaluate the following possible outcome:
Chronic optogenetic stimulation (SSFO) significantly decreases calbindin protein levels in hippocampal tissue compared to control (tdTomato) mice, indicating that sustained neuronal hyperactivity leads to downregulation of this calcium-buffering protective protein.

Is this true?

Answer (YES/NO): YES